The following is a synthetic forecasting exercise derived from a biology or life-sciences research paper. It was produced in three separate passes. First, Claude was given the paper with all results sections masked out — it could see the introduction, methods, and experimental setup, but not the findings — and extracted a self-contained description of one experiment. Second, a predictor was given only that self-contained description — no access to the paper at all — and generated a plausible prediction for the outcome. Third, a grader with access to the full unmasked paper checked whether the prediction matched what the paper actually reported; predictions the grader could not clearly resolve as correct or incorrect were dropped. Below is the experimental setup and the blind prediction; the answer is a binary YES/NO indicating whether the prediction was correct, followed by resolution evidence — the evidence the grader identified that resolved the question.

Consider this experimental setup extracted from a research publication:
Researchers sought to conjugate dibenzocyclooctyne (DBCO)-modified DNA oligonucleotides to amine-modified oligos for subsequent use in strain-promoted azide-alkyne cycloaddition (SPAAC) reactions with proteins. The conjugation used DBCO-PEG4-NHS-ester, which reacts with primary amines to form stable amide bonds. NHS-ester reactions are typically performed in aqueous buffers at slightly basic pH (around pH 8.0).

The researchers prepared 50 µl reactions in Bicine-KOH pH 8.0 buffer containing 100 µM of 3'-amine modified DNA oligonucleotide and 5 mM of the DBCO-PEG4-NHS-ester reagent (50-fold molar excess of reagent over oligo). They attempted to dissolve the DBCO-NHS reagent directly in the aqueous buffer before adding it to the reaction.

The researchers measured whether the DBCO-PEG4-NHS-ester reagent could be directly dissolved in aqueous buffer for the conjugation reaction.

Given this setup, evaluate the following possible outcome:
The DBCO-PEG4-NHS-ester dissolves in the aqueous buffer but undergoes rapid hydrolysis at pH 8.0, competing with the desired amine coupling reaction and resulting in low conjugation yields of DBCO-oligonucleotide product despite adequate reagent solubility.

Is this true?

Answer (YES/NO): NO